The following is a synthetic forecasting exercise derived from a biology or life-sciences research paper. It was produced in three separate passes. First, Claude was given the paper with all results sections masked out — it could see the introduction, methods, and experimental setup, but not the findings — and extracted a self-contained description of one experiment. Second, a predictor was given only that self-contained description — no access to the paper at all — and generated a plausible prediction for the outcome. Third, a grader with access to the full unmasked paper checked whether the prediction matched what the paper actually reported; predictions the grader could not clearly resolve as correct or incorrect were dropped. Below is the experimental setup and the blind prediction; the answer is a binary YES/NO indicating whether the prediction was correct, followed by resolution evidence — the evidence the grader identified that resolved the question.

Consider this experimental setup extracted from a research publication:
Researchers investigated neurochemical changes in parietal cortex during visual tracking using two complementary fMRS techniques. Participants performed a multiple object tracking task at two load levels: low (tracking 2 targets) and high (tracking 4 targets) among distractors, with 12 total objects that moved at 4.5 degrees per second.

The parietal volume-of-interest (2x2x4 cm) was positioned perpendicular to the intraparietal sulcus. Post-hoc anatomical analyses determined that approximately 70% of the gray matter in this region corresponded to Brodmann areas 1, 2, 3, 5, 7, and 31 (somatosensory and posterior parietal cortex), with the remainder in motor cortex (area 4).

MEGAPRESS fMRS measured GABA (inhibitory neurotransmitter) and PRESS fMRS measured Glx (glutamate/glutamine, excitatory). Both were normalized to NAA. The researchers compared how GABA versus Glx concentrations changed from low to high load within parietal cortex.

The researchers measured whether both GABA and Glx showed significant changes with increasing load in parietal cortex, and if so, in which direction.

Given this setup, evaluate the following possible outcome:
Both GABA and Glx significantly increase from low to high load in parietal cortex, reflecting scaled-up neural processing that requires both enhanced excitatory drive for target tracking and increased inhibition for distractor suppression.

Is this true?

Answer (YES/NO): YES